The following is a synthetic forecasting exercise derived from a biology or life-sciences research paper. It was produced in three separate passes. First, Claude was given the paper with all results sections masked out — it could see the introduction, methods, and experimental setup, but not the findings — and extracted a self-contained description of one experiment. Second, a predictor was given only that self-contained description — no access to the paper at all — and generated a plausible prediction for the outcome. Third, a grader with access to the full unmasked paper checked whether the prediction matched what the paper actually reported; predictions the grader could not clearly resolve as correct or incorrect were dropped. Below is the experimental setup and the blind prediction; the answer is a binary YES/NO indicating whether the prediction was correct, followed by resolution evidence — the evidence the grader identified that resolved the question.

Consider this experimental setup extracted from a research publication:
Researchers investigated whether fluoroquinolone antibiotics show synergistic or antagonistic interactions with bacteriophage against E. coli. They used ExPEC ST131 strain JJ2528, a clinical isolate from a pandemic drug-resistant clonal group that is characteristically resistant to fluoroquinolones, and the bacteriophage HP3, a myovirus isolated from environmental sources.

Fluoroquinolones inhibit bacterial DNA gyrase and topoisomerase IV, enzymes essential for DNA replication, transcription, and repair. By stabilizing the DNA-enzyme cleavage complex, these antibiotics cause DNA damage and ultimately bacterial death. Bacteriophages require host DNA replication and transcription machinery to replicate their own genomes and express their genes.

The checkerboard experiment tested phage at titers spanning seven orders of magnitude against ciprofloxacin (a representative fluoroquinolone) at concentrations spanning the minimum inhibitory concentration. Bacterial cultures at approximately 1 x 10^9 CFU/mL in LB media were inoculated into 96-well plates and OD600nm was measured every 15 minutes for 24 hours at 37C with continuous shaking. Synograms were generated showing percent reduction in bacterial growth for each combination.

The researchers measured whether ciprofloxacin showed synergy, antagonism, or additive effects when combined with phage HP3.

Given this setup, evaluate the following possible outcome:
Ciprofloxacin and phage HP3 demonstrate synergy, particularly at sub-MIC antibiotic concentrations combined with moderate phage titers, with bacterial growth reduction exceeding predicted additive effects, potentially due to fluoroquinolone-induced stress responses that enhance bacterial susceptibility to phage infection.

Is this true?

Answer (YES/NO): NO